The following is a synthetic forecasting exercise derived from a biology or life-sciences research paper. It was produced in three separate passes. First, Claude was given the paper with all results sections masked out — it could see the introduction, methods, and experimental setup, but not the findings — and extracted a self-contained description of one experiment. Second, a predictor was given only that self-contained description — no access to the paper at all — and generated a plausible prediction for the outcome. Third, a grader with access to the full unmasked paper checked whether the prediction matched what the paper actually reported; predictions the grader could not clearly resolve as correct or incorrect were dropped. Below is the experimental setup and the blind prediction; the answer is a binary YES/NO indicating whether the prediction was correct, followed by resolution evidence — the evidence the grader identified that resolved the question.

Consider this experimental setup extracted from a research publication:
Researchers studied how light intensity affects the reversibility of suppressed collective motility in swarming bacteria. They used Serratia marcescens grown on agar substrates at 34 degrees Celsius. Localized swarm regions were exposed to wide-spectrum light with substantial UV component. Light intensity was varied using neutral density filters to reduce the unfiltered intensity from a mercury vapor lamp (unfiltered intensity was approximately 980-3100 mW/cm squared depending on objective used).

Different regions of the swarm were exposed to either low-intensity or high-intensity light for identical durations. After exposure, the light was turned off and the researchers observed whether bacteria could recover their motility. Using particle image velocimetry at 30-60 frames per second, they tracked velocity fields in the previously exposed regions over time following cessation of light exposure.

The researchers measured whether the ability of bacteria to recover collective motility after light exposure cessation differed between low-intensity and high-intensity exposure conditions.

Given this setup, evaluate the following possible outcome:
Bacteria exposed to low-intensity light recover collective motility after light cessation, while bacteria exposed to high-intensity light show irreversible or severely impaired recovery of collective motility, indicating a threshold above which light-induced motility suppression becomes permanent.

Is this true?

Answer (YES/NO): YES